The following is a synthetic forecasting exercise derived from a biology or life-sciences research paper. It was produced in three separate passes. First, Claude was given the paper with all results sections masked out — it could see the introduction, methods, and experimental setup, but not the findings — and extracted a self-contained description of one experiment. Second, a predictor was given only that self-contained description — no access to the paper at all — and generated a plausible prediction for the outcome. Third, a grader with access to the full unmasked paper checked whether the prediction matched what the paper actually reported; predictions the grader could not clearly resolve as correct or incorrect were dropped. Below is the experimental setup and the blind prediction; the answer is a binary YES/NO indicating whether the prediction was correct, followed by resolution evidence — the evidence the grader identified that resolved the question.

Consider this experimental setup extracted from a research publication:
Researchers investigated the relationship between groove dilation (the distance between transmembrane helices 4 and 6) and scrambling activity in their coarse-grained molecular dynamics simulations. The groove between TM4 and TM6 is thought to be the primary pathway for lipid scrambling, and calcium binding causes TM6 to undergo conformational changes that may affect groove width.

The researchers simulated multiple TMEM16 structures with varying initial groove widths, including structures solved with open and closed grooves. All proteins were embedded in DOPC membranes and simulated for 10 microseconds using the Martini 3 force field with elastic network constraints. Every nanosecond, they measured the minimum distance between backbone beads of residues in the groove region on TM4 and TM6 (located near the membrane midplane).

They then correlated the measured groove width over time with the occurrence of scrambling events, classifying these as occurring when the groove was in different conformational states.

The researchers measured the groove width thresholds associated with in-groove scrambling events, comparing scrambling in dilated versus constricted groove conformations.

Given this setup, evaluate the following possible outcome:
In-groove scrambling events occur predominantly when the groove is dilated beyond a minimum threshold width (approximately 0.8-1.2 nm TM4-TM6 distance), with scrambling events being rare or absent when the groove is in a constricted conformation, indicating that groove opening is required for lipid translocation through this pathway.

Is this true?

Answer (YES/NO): NO